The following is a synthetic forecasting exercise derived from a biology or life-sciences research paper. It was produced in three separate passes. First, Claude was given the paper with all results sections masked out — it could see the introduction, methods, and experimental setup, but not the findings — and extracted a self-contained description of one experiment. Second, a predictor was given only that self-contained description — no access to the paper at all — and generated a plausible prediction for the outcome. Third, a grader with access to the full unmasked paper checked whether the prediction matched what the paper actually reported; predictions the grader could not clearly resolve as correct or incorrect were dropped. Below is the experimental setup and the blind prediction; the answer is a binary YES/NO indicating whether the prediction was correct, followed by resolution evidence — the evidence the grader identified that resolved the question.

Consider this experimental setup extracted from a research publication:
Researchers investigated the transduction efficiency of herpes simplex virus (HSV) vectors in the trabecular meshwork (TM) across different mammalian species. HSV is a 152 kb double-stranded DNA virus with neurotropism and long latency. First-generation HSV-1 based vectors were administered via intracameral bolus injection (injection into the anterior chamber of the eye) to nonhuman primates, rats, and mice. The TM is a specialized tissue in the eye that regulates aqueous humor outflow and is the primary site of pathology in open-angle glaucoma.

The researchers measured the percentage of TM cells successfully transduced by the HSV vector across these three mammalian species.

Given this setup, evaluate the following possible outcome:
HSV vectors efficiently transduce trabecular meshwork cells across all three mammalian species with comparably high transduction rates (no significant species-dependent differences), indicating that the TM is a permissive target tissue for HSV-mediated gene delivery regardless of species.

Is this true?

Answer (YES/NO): NO